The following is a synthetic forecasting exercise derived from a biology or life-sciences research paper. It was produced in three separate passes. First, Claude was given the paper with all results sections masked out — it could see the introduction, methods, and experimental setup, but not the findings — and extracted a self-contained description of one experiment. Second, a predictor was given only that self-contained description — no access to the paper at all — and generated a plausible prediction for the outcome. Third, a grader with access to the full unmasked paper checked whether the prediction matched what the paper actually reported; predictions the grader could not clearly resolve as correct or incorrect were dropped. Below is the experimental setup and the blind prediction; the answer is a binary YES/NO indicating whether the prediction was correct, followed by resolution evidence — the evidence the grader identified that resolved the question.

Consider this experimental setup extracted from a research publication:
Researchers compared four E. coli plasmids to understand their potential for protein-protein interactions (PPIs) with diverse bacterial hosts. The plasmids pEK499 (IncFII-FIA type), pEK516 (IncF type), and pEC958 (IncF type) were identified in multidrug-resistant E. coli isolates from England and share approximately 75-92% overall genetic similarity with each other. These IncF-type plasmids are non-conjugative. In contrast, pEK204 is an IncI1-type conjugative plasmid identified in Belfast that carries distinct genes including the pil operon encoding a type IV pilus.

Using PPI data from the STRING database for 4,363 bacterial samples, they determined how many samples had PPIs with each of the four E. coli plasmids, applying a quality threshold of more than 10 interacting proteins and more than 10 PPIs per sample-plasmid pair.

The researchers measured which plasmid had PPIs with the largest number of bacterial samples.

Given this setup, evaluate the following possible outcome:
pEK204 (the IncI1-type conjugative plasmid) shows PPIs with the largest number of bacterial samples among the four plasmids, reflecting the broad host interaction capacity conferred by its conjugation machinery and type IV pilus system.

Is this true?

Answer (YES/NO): NO